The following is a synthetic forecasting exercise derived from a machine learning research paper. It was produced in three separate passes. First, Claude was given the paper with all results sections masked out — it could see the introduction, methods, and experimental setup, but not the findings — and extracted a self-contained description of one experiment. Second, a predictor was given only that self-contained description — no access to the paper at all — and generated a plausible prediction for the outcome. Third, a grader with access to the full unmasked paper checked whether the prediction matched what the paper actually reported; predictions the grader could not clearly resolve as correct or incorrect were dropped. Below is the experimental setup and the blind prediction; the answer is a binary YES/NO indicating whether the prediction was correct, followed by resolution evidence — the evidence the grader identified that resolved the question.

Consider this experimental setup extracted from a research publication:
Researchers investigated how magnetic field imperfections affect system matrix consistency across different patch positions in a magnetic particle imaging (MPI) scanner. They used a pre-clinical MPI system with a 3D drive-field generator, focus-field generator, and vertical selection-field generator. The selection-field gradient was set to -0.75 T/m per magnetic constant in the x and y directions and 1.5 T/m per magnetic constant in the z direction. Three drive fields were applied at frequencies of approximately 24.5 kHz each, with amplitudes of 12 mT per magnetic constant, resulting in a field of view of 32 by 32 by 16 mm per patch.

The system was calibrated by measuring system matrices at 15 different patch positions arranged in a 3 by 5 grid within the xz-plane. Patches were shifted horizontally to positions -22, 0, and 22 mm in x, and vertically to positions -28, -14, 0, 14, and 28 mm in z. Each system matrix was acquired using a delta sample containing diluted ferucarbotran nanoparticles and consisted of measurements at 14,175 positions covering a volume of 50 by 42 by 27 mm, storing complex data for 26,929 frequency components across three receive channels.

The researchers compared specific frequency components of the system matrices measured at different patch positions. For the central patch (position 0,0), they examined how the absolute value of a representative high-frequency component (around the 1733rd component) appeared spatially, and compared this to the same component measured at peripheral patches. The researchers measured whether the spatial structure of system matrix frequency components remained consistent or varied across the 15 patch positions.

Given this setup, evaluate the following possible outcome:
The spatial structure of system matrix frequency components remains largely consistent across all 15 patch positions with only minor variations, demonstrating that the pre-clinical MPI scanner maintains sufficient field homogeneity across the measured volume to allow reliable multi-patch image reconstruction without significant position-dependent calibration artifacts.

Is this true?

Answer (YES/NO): NO